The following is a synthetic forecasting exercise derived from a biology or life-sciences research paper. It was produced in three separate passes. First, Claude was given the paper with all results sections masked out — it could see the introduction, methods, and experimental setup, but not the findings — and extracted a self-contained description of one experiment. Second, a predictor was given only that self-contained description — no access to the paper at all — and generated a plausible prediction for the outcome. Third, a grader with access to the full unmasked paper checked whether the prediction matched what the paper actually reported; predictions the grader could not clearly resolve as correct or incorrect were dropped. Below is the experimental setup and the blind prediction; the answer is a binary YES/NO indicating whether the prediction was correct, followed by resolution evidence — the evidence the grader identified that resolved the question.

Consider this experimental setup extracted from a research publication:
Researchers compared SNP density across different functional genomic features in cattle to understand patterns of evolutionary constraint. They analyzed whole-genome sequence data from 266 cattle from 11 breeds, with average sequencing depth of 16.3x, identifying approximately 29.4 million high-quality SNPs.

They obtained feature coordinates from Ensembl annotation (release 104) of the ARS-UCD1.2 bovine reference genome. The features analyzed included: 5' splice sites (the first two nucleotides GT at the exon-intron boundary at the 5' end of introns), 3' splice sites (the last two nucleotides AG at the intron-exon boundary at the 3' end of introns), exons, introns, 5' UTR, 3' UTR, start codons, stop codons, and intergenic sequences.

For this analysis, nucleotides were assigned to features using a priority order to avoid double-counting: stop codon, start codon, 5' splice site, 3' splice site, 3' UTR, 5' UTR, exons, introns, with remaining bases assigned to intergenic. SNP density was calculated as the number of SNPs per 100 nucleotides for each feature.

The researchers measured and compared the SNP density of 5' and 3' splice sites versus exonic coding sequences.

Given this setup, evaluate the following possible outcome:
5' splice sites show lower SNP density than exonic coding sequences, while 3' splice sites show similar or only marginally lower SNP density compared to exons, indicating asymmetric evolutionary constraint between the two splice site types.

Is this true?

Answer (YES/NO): NO